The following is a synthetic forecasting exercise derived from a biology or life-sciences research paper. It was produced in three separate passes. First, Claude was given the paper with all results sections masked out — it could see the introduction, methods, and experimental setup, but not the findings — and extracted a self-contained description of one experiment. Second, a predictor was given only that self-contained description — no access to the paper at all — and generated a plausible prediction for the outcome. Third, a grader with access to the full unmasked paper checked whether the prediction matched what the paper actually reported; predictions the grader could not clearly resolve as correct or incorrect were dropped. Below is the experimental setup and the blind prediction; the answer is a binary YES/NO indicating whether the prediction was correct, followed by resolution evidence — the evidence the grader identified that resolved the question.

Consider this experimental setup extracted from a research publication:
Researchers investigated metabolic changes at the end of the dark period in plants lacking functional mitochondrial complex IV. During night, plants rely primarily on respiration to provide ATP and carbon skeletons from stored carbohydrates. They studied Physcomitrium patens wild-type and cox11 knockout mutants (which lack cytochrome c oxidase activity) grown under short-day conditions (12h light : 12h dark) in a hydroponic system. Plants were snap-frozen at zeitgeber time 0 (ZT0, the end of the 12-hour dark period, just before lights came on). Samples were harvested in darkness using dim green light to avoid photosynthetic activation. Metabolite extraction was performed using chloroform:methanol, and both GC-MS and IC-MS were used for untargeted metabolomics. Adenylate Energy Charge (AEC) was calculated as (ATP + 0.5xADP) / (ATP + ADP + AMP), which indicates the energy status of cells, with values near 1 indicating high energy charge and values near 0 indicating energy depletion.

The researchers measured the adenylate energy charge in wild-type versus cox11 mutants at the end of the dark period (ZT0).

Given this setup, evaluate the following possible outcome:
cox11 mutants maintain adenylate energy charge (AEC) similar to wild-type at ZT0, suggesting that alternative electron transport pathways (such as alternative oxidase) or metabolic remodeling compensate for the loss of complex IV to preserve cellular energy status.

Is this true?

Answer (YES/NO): YES